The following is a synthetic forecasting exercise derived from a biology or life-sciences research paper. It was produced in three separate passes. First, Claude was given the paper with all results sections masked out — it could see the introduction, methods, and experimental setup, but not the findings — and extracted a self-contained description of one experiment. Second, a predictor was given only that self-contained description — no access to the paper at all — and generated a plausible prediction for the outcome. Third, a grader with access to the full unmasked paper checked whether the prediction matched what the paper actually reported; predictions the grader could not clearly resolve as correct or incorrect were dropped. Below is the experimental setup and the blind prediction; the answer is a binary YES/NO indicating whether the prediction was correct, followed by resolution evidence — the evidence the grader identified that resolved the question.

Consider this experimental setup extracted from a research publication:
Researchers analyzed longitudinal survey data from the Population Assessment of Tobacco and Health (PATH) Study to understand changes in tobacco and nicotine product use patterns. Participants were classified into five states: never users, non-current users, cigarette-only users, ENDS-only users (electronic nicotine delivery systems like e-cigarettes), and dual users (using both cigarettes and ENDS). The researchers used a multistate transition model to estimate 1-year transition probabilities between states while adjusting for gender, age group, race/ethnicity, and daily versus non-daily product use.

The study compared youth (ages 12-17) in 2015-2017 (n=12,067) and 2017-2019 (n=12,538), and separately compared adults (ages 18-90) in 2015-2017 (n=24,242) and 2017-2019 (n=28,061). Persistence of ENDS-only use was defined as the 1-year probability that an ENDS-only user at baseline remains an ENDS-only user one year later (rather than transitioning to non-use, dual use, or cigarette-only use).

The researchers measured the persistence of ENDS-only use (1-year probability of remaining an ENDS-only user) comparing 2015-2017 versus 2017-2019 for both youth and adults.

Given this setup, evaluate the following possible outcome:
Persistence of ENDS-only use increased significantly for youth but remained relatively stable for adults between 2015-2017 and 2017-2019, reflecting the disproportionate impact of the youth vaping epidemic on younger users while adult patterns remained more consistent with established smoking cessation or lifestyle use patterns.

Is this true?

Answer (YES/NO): NO